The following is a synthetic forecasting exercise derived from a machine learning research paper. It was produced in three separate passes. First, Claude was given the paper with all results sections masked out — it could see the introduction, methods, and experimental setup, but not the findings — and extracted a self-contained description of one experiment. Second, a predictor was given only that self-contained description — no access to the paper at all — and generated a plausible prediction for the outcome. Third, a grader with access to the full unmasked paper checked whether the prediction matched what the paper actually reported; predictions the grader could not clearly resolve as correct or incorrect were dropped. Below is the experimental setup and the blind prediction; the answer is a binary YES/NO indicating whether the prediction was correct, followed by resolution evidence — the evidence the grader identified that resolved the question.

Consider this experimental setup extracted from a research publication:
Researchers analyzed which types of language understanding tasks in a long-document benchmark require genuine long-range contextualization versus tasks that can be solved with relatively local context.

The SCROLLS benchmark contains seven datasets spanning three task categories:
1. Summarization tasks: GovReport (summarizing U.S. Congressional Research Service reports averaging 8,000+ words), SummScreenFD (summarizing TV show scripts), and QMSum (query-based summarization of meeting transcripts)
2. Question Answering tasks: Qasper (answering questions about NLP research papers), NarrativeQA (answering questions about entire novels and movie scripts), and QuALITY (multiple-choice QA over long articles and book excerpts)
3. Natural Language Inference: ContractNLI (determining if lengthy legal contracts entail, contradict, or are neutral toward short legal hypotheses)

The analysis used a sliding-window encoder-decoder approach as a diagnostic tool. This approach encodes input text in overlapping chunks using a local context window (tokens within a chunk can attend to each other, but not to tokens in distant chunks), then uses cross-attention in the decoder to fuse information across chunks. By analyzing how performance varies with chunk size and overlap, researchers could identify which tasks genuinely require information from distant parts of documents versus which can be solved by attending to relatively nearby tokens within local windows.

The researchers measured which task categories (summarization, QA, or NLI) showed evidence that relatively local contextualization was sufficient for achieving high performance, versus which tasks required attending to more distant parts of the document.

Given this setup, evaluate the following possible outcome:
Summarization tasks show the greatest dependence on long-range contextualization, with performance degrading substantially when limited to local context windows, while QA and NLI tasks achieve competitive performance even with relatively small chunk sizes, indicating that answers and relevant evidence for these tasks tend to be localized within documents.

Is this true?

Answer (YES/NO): NO